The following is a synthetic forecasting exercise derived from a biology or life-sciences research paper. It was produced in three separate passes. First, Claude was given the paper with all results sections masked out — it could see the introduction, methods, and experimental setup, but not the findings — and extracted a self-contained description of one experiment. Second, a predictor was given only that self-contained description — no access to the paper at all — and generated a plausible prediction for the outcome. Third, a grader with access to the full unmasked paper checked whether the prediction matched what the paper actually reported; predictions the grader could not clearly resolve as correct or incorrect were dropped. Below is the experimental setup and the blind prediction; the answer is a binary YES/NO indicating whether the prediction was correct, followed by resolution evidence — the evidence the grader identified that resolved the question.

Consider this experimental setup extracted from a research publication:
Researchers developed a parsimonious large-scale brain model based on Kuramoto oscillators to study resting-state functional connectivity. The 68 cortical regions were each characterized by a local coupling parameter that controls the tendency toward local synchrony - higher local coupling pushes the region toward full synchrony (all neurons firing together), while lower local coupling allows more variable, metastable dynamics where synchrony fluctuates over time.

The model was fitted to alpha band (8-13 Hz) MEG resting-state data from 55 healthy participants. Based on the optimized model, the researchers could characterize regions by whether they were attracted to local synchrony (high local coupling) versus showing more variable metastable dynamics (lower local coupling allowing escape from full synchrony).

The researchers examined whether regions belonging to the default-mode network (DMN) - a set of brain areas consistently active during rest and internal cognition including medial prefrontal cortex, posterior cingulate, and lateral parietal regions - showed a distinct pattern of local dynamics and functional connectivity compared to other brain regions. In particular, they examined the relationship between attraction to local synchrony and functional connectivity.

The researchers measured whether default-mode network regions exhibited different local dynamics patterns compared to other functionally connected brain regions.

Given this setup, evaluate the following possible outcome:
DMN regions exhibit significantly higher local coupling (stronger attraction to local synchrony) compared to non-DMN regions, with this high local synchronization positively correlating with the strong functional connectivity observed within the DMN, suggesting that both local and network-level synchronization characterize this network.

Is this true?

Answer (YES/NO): NO